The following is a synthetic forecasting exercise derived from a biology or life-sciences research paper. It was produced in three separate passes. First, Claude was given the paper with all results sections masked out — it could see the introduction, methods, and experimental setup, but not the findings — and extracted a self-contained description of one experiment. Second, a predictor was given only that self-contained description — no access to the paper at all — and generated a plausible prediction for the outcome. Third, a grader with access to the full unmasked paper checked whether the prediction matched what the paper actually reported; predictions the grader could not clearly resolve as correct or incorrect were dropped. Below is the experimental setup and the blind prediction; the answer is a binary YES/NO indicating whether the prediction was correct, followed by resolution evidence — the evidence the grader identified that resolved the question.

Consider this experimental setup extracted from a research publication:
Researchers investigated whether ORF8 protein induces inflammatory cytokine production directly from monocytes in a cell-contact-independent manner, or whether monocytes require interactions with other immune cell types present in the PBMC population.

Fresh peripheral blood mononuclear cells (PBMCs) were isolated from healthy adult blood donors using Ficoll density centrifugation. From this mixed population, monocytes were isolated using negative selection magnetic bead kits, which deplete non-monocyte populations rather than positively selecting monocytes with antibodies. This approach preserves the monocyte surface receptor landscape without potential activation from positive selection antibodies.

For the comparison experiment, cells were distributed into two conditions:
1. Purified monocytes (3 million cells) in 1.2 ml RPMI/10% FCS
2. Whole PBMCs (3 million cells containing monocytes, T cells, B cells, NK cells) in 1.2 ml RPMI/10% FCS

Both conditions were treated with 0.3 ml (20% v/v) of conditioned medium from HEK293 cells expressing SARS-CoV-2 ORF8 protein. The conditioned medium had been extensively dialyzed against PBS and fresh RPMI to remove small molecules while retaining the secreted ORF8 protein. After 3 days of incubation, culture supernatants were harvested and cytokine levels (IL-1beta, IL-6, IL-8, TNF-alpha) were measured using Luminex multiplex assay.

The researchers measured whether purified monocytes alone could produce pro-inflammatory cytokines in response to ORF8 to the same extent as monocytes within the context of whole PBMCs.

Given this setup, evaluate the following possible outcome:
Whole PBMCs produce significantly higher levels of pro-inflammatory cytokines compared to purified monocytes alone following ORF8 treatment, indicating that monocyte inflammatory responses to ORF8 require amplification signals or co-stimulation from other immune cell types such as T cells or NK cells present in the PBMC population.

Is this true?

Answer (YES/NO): NO